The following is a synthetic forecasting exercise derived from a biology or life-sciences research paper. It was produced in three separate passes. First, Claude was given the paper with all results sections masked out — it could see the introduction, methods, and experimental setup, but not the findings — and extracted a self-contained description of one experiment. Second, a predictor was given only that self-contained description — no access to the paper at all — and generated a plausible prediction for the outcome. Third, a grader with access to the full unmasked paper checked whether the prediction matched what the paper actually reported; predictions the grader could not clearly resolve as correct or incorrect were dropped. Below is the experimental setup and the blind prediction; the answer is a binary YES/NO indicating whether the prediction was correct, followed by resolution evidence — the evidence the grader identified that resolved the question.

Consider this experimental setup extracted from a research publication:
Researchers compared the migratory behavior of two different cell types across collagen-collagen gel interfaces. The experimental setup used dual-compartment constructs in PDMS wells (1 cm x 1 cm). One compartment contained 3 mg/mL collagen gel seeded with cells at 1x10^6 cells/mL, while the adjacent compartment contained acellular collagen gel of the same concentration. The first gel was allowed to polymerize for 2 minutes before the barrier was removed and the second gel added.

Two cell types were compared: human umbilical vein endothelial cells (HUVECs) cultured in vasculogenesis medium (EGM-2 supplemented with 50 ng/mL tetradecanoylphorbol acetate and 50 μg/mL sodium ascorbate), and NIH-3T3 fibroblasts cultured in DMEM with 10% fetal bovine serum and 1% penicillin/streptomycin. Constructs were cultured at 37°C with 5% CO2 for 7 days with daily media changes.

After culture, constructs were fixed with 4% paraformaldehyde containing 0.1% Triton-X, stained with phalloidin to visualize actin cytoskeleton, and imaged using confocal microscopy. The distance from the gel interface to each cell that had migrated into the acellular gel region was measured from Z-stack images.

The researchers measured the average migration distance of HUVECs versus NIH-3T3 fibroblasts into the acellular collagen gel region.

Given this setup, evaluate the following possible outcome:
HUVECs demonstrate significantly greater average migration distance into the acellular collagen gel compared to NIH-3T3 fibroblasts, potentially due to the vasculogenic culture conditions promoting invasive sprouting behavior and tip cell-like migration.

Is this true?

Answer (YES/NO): NO